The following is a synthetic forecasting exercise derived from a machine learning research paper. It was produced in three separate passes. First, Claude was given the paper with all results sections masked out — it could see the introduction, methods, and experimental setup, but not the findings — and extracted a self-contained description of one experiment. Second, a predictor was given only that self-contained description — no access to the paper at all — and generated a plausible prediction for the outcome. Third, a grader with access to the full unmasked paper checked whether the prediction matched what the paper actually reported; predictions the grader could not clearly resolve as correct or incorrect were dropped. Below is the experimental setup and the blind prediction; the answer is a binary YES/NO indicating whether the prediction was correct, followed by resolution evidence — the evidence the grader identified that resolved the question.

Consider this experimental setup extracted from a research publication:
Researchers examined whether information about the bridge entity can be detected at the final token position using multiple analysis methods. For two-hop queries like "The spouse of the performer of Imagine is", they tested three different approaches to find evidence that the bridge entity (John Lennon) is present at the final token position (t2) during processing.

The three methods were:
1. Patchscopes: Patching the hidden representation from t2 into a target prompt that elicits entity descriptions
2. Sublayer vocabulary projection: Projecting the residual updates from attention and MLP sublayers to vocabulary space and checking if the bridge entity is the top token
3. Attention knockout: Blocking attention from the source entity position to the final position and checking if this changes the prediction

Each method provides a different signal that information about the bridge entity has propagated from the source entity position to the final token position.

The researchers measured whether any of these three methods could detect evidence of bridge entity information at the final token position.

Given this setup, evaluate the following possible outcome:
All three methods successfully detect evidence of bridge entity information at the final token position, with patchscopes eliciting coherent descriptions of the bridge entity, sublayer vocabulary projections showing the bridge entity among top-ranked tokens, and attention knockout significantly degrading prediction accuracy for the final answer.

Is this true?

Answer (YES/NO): NO